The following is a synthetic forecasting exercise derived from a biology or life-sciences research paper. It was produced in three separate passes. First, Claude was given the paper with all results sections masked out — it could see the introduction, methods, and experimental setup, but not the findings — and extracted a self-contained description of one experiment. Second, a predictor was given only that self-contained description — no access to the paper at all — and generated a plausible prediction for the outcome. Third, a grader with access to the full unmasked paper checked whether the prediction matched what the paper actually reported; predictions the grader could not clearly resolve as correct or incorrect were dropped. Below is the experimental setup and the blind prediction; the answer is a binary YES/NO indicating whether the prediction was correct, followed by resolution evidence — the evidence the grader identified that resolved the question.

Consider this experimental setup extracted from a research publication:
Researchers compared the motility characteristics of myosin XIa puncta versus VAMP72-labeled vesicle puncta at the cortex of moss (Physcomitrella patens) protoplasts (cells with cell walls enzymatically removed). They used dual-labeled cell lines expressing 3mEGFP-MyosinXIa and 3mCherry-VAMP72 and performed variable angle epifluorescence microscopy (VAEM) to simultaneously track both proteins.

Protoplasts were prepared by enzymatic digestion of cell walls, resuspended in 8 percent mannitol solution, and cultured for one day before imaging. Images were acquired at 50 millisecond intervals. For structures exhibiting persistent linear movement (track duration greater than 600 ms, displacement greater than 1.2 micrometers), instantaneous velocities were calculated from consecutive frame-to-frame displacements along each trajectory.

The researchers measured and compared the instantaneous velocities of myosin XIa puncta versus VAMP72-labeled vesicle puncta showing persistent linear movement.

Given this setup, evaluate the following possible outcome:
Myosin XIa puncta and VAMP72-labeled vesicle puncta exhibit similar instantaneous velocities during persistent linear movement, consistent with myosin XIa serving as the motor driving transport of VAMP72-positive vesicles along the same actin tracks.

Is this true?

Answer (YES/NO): YES